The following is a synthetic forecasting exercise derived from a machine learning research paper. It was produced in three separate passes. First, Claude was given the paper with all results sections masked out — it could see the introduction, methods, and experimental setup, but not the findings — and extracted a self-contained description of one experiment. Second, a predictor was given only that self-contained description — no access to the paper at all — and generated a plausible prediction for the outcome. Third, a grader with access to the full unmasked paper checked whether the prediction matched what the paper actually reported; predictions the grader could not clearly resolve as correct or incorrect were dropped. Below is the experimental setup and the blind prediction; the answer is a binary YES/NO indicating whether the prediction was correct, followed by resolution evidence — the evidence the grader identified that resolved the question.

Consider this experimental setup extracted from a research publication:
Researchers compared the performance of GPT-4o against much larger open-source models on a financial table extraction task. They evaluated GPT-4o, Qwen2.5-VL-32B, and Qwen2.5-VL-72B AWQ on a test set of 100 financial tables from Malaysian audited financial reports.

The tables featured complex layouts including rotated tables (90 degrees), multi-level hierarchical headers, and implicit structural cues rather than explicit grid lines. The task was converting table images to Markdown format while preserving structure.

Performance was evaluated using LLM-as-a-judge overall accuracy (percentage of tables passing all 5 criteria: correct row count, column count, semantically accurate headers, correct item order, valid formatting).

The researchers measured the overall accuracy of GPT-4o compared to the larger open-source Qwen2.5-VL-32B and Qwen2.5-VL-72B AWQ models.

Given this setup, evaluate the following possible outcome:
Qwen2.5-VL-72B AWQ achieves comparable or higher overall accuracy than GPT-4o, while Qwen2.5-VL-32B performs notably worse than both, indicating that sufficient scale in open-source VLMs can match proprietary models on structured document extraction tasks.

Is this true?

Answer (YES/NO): NO